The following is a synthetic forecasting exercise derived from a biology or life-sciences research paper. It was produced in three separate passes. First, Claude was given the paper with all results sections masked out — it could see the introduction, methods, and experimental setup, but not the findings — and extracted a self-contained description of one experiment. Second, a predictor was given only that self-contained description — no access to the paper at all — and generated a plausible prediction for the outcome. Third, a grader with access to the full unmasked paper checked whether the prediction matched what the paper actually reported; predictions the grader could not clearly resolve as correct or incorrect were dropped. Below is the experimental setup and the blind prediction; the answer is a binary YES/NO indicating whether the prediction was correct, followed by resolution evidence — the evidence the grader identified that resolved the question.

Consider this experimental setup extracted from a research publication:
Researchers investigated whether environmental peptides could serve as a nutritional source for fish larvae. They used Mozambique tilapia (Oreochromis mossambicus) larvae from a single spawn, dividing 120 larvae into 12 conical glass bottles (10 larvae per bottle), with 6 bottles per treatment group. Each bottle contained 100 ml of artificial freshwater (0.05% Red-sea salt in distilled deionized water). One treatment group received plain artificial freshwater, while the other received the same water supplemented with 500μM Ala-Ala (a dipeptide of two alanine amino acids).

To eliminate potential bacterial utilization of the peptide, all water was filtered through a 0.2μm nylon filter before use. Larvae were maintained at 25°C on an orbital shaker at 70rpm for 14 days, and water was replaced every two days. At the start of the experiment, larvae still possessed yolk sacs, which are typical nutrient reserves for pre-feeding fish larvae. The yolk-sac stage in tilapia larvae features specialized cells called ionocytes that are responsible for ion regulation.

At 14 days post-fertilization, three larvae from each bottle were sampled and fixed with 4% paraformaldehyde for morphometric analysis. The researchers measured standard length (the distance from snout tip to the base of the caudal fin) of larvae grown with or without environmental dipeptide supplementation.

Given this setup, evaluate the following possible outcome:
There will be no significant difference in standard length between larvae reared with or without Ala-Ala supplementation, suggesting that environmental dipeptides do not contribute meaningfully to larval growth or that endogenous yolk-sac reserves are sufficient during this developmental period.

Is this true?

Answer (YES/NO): YES